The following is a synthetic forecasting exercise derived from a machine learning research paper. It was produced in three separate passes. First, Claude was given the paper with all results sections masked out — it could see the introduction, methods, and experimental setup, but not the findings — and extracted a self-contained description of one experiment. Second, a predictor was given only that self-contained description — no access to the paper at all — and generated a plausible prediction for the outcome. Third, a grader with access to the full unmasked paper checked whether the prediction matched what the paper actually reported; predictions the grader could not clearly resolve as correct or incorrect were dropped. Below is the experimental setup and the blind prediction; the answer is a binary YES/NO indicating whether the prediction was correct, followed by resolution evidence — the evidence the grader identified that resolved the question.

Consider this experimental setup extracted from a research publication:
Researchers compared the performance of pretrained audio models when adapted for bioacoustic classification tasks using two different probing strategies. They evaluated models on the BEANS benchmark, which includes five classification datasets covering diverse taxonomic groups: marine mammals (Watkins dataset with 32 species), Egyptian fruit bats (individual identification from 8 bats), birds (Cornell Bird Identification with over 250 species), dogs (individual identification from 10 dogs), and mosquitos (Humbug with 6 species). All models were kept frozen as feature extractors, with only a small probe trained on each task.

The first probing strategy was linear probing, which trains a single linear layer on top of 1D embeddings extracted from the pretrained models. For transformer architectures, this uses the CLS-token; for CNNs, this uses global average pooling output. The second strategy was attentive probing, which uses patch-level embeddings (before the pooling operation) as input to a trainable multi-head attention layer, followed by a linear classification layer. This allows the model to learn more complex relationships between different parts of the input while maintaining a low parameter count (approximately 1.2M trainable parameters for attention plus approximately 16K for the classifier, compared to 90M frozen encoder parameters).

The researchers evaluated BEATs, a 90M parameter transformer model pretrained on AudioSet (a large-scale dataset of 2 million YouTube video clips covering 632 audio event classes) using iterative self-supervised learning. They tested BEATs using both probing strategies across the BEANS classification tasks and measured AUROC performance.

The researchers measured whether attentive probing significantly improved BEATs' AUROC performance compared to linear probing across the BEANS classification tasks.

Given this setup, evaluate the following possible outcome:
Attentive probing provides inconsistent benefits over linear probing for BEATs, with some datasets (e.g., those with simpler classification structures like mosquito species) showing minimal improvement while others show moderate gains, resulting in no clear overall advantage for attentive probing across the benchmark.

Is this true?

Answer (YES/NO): NO